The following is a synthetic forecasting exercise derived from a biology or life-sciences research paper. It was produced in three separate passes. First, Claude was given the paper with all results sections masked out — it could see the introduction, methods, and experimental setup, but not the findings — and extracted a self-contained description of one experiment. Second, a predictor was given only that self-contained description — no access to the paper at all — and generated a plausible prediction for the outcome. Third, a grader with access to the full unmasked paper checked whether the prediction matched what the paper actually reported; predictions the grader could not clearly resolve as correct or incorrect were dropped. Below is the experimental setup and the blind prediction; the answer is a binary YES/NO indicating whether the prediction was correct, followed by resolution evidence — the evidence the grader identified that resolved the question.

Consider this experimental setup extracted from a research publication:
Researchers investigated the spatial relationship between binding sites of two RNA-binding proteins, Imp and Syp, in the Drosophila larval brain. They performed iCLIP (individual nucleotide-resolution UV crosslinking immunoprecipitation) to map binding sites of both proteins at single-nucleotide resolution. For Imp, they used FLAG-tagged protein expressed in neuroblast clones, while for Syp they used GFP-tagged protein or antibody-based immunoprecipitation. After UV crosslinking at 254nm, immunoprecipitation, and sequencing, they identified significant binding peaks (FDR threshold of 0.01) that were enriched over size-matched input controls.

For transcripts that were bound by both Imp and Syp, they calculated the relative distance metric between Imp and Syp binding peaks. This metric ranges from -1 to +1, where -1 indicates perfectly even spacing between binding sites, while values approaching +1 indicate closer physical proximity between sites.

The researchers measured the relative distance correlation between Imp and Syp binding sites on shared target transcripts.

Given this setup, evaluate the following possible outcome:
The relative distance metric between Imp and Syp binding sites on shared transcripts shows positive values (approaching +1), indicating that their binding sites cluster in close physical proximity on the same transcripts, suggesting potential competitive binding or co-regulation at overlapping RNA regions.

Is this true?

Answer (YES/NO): NO